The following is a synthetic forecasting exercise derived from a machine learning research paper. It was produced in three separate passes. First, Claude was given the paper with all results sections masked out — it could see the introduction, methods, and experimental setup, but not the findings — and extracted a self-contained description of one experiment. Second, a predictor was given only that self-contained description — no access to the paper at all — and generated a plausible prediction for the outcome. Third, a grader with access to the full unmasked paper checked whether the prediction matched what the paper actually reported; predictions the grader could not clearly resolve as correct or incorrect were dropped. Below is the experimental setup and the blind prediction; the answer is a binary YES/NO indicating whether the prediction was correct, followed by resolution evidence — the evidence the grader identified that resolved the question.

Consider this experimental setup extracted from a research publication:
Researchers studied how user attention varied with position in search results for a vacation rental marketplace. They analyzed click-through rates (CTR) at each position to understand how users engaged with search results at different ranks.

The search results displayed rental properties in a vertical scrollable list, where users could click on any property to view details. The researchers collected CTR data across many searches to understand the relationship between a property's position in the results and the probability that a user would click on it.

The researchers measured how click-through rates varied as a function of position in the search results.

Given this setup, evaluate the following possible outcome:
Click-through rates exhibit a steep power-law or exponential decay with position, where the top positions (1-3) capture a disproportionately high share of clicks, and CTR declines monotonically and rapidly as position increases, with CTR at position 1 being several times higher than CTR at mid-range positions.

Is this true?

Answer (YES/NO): NO